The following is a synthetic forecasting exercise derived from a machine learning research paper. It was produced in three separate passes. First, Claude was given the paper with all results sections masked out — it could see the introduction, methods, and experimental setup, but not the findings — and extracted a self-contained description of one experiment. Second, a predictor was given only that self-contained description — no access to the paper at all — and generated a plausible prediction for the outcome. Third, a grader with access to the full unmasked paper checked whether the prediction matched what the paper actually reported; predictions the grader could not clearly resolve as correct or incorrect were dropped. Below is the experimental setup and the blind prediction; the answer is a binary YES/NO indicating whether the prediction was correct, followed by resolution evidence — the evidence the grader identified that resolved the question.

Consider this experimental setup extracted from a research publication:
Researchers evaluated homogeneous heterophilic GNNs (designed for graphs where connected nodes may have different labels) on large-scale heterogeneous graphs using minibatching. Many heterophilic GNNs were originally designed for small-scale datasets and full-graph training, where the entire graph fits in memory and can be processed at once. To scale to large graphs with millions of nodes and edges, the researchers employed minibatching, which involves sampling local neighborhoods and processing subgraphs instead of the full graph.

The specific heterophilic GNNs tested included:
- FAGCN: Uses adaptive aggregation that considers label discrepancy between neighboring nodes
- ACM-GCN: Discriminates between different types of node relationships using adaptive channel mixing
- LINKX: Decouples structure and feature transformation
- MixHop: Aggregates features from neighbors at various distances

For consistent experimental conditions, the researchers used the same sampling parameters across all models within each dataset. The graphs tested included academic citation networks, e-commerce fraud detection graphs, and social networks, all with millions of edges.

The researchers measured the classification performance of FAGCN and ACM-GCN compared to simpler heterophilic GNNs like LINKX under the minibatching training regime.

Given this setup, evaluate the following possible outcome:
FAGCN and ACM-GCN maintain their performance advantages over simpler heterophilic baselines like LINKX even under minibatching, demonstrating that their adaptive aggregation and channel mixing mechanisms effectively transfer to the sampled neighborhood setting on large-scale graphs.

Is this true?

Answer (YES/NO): NO